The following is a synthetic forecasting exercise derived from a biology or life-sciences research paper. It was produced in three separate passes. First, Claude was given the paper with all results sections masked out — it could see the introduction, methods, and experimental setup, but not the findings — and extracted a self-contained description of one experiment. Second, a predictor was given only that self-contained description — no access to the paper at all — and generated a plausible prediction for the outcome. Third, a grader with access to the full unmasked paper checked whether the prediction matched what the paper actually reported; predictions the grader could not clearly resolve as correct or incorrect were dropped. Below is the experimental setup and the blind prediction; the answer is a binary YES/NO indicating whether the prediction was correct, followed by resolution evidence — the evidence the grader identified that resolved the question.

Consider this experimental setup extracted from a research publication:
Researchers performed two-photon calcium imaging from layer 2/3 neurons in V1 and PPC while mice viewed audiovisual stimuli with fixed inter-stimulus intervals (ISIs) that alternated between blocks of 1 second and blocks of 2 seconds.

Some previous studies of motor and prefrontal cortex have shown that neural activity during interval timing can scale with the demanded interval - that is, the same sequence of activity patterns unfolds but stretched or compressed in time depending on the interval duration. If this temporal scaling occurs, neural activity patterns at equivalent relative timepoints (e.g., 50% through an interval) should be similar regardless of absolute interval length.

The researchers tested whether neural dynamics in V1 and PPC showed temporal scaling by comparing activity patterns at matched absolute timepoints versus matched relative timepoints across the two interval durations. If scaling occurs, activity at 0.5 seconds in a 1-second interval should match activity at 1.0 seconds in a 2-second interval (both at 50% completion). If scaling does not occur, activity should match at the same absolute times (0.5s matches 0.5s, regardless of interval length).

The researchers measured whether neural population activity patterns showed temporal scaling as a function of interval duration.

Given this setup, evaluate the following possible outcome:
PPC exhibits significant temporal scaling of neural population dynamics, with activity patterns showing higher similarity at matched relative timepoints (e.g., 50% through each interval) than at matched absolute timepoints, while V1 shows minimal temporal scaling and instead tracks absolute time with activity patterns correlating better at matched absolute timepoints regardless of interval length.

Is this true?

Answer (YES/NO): NO